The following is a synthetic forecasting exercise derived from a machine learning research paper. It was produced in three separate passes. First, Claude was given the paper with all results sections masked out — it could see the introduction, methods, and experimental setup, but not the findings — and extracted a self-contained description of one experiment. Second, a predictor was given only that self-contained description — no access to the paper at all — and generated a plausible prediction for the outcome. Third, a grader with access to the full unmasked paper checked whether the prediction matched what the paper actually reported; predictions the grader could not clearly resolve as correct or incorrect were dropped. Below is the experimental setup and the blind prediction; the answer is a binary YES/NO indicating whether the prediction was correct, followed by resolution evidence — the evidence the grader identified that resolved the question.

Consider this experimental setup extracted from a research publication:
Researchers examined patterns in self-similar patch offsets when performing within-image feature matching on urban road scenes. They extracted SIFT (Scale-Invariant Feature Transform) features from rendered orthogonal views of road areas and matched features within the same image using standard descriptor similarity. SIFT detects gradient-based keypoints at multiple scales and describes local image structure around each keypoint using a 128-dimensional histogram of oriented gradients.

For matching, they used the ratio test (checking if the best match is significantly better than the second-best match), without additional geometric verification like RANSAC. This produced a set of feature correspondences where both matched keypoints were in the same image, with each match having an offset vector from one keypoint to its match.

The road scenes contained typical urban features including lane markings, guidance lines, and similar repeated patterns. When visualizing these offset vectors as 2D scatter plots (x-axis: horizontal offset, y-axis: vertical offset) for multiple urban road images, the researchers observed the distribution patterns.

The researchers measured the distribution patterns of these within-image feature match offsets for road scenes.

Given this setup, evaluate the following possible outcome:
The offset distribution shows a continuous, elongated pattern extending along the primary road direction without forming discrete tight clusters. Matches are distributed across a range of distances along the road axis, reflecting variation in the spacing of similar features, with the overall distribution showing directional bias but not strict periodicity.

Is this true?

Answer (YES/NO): NO